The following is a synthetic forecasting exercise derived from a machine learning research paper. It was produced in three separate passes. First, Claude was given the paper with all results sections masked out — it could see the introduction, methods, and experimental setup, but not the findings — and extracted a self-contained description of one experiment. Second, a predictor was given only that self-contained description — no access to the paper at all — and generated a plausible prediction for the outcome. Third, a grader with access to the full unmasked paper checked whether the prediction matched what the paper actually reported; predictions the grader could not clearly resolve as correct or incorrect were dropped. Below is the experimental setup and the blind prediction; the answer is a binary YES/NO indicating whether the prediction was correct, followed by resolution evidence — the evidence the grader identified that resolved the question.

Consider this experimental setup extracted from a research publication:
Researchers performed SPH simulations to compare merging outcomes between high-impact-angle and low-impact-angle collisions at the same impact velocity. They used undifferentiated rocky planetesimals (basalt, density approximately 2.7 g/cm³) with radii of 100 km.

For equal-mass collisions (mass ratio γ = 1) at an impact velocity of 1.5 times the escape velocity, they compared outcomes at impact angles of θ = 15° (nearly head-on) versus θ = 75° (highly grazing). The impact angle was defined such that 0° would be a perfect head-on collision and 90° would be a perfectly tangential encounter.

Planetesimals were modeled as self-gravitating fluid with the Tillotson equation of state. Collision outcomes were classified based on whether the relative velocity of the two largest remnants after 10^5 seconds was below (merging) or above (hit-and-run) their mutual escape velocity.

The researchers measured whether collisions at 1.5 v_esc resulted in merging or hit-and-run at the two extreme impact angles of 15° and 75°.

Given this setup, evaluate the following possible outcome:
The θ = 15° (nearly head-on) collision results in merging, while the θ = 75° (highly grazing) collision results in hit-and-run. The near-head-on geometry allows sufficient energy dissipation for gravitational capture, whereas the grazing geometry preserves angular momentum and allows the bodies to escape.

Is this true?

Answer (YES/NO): YES